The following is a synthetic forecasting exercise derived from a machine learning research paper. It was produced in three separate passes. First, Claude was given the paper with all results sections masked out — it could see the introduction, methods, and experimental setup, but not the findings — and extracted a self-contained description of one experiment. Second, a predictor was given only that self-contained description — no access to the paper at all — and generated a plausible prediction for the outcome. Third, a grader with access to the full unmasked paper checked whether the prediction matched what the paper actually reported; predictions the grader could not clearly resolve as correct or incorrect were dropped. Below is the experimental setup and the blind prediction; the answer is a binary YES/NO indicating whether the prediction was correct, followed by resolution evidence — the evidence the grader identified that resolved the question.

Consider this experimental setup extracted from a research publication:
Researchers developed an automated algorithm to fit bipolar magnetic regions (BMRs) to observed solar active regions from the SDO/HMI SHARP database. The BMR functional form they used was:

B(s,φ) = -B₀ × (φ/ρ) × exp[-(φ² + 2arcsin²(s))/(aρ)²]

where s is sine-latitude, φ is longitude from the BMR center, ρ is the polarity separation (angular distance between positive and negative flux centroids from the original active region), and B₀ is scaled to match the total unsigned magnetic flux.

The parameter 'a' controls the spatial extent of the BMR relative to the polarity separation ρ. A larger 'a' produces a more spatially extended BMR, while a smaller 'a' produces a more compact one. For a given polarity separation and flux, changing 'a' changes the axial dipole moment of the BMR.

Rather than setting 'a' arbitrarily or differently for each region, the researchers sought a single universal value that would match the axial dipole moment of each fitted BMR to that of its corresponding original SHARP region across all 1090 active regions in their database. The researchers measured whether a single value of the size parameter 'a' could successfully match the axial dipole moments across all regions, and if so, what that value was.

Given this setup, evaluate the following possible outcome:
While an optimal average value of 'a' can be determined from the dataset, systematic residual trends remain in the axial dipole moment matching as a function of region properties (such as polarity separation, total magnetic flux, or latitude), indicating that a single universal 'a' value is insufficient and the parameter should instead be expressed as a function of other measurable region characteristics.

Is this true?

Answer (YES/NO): NO